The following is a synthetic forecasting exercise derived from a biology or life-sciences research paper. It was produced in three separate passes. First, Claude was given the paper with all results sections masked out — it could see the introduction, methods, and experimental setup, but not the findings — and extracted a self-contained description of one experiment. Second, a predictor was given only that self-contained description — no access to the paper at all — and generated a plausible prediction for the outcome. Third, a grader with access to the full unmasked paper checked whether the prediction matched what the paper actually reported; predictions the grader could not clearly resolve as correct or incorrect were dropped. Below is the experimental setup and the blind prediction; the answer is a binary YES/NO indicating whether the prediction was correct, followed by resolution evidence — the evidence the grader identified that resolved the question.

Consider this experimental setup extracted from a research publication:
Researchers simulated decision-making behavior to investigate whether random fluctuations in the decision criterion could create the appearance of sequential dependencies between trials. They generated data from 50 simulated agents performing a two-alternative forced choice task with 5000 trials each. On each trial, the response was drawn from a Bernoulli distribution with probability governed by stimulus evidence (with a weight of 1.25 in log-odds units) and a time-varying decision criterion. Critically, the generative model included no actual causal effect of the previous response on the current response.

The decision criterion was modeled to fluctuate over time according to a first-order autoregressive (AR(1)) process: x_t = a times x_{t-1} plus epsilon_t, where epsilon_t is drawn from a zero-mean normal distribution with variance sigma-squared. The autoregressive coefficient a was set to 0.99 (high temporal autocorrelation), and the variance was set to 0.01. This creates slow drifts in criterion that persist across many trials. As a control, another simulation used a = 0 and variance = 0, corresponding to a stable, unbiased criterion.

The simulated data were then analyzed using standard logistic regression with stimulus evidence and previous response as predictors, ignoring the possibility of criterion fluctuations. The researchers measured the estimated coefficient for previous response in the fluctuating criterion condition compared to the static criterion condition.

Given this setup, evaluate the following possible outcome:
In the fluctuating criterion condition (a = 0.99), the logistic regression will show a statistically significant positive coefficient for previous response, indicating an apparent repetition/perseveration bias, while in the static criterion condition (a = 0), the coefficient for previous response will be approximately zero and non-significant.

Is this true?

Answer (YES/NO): YES